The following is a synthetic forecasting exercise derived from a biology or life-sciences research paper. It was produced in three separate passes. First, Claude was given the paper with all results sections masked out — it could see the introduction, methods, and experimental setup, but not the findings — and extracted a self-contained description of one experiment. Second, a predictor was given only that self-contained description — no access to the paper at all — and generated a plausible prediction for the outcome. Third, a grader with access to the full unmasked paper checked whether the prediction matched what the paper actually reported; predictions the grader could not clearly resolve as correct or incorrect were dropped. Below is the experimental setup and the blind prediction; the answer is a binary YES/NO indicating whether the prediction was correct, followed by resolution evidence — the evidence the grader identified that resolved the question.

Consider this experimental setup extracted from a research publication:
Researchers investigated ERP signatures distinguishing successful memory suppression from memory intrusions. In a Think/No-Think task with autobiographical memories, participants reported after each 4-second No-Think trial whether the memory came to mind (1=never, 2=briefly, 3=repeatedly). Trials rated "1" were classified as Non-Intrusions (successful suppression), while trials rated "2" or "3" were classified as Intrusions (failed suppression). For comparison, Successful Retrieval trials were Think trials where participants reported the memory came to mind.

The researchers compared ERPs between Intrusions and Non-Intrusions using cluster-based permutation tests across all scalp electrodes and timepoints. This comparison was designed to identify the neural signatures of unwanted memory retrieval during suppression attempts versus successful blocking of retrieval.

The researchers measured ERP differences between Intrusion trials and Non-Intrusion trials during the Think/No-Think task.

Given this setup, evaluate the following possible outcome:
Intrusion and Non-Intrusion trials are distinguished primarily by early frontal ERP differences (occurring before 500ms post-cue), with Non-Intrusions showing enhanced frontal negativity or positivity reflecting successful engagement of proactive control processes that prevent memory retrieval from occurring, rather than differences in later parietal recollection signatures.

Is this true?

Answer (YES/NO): NO